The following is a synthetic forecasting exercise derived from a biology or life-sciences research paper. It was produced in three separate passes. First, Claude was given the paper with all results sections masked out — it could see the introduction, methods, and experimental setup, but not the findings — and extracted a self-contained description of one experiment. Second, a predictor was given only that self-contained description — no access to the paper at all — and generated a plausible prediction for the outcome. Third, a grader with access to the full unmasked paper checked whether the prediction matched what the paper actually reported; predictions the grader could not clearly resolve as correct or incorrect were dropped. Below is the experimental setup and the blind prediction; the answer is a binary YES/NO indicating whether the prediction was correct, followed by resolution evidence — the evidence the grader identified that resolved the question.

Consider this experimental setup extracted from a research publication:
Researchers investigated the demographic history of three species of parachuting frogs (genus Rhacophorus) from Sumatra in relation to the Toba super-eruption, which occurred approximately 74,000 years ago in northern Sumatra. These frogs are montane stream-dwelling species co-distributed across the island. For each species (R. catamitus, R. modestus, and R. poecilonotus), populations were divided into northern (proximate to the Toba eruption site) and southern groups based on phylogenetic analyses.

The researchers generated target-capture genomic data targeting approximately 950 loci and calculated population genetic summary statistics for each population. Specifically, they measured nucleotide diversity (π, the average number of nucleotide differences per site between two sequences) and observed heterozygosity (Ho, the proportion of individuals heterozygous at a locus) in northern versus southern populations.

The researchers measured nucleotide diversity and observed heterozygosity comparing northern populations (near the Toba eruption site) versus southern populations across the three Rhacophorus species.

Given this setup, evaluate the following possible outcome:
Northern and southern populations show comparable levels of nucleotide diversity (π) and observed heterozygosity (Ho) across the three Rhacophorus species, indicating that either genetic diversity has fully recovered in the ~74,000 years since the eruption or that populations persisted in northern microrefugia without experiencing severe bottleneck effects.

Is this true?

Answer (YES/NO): NO